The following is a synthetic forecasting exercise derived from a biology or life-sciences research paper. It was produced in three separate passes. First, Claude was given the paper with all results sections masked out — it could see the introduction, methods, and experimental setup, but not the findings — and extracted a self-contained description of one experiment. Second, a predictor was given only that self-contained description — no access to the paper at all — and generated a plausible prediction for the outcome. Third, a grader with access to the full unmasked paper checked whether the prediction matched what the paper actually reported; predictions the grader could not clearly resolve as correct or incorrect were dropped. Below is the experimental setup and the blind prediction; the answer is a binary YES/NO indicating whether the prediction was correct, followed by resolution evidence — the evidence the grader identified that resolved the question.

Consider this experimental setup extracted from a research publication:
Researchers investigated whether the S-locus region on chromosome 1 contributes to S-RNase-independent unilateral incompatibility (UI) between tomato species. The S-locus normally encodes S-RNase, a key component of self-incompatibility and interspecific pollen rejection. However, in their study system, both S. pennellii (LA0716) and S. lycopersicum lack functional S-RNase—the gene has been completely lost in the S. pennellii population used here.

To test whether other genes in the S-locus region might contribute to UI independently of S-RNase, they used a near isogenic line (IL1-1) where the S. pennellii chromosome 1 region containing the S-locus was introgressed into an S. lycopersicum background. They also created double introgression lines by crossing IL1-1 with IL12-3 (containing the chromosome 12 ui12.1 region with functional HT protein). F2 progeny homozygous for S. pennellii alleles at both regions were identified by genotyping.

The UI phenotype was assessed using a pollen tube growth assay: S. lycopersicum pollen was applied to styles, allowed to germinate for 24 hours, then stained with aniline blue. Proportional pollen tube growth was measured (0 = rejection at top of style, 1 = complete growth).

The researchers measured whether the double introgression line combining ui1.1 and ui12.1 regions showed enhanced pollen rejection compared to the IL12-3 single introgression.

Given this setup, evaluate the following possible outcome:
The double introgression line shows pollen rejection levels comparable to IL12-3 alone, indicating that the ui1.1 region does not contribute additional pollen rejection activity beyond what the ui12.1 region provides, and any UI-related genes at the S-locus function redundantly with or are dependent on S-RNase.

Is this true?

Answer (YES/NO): YES